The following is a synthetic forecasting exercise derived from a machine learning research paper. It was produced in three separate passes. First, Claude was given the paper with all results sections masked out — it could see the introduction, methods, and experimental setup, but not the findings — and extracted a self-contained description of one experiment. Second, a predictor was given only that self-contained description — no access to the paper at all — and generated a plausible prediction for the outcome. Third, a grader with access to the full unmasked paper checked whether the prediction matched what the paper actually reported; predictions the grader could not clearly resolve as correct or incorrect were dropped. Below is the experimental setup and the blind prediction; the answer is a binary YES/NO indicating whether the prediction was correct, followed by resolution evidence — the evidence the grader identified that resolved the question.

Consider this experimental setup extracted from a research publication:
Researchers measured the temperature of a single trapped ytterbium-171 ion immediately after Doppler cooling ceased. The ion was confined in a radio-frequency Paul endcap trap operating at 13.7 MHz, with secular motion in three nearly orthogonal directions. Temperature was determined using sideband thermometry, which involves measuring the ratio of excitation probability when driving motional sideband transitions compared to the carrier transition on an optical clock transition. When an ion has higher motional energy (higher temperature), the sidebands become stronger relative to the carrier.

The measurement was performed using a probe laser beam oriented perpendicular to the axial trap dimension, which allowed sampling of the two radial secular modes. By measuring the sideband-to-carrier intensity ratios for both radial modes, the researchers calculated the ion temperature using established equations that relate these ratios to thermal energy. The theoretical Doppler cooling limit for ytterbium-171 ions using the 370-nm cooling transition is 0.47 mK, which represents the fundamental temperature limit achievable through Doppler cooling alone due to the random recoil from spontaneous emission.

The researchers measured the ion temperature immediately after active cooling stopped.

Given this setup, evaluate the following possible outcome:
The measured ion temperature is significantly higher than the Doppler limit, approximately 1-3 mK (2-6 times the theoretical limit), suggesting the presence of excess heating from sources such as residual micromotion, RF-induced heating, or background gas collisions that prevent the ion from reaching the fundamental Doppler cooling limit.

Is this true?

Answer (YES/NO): NO